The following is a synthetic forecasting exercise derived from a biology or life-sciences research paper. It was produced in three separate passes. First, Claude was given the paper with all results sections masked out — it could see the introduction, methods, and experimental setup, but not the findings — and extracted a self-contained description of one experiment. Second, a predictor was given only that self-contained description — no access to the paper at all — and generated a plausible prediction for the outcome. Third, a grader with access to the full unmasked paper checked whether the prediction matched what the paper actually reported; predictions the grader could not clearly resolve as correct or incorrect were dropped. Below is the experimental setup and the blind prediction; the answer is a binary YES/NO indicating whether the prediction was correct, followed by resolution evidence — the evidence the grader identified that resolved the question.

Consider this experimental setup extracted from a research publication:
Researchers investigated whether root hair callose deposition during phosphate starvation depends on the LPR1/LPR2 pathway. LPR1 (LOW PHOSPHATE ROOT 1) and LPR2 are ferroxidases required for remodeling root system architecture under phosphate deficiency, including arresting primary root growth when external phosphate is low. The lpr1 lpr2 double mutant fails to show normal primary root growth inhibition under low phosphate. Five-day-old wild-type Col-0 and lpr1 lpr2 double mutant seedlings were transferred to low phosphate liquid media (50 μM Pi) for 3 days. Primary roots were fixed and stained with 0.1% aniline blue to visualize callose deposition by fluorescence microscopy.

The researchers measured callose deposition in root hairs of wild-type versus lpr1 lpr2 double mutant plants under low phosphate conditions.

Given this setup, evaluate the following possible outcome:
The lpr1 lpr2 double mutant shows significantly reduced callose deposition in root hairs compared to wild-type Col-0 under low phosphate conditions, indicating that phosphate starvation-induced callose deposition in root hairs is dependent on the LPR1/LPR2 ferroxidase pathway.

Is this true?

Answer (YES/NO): NO